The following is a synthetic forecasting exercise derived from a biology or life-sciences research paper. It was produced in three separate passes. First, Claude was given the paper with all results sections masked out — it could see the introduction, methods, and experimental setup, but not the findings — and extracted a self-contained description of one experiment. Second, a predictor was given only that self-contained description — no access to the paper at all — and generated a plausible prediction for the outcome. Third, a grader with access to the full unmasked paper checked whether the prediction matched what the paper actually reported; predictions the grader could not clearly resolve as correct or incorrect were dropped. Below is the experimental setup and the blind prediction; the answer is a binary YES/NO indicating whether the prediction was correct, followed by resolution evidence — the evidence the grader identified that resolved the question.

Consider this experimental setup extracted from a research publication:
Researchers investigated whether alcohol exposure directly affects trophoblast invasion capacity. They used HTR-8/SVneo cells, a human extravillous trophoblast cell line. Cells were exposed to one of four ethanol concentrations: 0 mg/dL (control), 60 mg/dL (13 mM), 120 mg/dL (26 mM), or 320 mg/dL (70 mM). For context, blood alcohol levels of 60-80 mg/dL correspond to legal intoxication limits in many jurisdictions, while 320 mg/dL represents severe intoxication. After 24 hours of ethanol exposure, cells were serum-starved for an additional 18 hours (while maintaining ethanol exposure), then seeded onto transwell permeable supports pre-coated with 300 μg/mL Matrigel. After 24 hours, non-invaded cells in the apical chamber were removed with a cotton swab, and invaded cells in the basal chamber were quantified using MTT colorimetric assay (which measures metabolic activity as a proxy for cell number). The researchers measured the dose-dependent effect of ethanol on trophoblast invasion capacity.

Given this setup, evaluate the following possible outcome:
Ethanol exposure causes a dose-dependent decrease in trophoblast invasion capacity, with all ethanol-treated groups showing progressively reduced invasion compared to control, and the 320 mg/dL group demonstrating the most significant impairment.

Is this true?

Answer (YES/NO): NO